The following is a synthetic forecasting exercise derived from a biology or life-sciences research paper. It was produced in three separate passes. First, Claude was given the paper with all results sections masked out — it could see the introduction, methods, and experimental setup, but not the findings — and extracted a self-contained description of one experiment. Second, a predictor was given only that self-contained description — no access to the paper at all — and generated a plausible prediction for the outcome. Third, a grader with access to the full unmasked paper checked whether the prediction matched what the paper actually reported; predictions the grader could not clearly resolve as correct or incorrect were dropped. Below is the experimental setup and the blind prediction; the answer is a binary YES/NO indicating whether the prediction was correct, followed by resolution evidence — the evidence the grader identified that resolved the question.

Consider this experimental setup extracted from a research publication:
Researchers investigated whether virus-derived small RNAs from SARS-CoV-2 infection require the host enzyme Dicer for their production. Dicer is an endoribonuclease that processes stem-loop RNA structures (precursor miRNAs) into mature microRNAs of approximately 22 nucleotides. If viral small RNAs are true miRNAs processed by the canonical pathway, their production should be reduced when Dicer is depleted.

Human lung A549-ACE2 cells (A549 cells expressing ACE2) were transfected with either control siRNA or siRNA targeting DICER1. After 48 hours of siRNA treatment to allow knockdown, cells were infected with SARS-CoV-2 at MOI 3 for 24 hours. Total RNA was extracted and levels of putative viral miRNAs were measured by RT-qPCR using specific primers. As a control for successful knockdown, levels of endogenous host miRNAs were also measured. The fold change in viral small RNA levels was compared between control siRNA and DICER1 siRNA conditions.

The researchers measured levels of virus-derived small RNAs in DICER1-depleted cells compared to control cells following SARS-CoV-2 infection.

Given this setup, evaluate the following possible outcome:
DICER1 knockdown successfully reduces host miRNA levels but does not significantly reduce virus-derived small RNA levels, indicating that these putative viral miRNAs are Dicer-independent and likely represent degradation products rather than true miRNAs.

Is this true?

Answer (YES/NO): NO